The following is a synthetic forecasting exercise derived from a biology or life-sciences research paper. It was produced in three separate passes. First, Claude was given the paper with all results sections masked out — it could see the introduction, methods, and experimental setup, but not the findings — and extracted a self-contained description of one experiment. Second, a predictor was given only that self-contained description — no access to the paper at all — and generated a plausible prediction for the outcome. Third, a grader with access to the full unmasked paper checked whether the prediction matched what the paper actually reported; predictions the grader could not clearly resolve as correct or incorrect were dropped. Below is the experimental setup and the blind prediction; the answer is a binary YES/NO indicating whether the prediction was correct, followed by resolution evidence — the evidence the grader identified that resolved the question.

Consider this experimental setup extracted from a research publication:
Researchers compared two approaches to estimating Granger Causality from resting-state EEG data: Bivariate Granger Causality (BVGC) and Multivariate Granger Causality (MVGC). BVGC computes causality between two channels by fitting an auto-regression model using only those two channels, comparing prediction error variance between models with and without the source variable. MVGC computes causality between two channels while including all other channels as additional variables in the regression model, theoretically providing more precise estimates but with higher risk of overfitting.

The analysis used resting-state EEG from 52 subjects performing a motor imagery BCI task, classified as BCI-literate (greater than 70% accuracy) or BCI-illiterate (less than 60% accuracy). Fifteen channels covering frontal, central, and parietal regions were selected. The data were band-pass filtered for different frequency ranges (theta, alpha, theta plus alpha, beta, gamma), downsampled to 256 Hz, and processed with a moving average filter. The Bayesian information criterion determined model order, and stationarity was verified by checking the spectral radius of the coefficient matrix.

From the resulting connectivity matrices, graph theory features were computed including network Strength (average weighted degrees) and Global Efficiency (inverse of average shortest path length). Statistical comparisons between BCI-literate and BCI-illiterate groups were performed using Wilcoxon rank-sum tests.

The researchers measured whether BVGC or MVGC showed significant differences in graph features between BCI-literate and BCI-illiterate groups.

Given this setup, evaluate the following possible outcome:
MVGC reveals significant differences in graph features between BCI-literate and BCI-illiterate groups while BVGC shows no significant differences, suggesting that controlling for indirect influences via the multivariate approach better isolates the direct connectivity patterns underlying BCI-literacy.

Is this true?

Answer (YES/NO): YES